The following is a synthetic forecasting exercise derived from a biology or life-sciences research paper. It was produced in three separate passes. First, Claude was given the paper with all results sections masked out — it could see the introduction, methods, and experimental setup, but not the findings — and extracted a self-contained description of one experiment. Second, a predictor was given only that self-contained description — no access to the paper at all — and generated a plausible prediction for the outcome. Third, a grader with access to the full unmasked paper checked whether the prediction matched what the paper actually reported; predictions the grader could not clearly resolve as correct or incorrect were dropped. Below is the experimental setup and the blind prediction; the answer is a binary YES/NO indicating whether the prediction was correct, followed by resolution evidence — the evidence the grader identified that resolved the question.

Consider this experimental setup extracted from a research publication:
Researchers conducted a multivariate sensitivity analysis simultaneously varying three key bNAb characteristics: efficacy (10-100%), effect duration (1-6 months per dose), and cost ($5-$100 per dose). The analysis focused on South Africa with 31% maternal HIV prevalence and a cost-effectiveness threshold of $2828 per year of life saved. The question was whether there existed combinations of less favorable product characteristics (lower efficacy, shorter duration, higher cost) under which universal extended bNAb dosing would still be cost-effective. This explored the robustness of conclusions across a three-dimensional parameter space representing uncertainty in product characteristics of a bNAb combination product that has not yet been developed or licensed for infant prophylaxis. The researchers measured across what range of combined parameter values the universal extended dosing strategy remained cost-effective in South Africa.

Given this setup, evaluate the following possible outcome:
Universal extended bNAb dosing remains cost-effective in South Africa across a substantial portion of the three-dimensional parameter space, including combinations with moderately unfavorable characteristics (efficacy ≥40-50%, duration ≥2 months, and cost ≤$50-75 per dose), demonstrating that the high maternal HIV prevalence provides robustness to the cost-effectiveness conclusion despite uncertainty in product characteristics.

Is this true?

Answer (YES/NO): YES